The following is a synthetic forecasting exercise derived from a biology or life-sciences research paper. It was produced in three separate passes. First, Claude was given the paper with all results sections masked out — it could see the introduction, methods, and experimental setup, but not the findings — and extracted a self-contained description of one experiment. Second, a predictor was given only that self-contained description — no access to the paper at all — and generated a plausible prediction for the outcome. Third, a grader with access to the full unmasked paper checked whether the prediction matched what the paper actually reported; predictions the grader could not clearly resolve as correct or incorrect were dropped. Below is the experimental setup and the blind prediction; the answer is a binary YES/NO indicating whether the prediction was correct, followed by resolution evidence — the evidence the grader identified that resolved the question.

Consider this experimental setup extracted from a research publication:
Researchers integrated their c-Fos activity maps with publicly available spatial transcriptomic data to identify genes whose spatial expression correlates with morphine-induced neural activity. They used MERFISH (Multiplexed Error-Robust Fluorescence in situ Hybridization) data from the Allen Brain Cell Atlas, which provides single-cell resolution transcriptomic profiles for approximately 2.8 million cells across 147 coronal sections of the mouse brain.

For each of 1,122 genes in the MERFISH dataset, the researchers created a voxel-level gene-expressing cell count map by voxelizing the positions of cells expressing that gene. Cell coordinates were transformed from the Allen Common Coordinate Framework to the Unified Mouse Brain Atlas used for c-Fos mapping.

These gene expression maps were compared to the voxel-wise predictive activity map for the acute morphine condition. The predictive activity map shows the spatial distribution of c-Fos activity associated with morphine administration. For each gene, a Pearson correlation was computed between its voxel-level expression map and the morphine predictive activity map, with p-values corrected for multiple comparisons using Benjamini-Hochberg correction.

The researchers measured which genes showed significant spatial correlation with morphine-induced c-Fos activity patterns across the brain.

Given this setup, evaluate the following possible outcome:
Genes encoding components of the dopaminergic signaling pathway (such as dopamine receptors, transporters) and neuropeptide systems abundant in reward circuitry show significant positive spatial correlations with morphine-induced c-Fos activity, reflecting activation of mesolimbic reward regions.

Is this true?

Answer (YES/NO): NO